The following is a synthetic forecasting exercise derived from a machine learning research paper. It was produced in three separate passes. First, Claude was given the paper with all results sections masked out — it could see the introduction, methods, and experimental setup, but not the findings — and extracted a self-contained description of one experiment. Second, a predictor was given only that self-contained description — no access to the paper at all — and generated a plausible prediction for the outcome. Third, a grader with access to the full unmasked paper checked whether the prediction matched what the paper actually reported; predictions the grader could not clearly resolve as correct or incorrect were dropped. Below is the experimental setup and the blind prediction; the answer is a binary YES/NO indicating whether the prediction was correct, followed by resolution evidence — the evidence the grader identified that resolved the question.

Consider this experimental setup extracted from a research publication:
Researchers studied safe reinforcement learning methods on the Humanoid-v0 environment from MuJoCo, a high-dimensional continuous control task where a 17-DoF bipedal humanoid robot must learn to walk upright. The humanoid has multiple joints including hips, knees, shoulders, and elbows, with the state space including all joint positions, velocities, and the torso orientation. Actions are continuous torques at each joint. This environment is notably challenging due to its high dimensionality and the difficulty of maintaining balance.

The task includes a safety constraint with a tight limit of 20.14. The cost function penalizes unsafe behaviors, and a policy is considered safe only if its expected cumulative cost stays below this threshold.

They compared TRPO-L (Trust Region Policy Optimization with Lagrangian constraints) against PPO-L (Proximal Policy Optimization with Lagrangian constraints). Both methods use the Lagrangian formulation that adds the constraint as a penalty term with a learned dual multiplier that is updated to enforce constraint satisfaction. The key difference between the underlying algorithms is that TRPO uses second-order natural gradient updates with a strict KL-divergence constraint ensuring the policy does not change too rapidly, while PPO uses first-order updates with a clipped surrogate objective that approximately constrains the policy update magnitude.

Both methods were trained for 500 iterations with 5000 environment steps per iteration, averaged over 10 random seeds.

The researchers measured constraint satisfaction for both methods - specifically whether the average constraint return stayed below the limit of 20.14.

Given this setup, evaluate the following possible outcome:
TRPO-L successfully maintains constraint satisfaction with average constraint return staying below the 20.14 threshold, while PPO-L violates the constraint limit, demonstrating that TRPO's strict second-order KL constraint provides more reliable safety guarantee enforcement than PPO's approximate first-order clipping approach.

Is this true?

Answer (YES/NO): YES